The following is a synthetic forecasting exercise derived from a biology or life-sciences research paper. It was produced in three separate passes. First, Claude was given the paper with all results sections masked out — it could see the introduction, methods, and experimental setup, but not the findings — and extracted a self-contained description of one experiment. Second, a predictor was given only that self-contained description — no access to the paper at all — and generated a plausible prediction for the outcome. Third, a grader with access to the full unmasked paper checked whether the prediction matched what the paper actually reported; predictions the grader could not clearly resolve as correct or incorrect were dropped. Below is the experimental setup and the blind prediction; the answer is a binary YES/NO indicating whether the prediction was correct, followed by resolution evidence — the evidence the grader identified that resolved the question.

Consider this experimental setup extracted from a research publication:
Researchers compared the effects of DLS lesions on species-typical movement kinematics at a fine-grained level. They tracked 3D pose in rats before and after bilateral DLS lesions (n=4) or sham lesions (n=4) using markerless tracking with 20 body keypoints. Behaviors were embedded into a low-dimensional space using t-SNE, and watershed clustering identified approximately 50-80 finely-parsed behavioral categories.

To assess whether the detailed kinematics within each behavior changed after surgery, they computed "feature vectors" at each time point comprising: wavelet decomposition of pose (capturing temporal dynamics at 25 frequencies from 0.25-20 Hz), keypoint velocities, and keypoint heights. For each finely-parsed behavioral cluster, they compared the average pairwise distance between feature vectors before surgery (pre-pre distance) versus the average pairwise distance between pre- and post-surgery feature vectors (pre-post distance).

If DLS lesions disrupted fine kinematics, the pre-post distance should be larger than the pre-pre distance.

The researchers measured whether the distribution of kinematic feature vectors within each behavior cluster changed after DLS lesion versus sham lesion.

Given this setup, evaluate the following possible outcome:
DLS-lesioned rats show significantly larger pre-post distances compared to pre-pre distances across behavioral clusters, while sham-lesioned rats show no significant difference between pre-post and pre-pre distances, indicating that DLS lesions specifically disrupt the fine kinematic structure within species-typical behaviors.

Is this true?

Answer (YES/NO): NO